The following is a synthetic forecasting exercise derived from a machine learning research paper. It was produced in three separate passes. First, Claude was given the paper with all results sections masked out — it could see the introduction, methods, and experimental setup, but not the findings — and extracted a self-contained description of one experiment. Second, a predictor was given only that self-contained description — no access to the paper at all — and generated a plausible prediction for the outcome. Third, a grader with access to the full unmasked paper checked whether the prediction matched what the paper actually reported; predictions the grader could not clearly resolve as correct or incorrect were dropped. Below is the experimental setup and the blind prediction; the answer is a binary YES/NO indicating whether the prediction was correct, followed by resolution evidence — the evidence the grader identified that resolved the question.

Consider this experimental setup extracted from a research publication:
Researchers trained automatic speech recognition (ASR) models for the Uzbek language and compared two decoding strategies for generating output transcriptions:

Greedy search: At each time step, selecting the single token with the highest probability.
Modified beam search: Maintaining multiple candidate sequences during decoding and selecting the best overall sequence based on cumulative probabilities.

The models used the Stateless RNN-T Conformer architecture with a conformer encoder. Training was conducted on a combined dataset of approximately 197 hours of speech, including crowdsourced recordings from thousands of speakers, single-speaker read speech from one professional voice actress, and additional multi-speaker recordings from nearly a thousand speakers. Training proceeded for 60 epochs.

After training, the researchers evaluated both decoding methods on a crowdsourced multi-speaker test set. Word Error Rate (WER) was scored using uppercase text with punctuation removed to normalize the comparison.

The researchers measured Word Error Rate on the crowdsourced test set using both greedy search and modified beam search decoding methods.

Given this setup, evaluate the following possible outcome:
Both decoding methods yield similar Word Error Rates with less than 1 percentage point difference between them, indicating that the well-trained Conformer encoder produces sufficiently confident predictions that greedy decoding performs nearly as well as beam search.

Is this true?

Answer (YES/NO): YES